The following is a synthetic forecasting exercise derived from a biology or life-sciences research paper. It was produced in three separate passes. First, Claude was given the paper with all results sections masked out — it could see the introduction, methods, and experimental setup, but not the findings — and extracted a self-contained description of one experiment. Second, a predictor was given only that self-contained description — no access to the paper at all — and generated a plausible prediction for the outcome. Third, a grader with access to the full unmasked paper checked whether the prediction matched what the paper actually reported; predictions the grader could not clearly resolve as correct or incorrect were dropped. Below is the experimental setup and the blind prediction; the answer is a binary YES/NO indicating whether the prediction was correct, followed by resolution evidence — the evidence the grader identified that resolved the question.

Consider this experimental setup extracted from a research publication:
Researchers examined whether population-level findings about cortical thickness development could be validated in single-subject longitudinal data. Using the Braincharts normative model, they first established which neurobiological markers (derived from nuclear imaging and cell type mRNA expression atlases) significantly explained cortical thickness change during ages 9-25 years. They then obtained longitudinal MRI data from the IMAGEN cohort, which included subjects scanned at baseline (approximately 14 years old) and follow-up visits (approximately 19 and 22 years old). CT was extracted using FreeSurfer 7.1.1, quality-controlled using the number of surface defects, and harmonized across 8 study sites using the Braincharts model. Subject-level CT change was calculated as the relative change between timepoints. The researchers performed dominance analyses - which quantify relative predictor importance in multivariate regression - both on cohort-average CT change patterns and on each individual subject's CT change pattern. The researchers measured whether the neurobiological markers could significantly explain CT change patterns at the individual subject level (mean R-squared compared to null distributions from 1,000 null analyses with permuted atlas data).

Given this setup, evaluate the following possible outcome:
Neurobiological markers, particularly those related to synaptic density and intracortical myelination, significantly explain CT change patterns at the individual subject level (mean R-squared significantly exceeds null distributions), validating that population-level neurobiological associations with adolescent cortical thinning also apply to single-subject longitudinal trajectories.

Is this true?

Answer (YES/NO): NO